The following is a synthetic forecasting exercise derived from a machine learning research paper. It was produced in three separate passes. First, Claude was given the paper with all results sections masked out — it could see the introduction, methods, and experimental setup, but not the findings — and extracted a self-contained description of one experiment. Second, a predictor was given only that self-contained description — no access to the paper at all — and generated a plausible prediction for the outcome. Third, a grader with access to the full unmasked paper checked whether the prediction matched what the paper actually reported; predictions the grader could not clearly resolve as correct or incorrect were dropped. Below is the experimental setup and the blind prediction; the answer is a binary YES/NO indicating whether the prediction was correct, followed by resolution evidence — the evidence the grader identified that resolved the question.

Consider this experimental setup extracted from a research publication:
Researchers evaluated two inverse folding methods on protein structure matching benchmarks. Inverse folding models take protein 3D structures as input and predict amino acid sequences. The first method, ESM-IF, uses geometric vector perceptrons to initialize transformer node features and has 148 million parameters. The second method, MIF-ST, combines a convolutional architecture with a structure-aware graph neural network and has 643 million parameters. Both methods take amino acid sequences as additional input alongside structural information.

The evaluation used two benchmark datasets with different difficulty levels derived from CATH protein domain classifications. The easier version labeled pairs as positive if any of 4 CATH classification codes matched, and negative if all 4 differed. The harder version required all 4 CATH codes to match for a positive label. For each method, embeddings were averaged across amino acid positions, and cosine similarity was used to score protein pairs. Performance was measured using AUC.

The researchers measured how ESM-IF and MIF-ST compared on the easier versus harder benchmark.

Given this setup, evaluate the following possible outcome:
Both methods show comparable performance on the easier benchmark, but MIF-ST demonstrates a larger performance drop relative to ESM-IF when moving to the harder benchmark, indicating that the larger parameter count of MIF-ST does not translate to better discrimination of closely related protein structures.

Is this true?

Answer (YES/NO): NO